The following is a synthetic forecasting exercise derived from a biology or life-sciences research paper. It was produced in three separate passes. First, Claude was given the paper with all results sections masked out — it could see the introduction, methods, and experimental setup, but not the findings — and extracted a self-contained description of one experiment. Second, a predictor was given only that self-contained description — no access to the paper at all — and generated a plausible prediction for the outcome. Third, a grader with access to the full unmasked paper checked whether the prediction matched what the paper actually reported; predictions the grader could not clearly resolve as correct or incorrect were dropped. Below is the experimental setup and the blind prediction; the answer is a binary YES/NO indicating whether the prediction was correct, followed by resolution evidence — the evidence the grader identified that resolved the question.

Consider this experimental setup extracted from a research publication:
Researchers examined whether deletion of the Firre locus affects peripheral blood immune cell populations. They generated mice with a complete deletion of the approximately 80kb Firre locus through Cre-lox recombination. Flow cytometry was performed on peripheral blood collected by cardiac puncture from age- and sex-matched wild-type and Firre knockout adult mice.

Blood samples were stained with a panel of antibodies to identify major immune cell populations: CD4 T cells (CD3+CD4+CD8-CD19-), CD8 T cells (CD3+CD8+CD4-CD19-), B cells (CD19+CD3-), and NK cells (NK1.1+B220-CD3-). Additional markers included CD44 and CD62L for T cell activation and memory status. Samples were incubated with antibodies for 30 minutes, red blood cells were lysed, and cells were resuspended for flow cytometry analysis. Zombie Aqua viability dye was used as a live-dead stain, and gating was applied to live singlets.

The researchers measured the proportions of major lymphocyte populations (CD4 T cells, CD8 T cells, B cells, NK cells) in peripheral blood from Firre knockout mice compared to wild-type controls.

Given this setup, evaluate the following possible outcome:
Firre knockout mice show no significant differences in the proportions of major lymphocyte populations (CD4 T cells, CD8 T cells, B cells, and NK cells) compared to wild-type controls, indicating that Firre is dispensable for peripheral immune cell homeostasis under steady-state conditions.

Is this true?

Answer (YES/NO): NO